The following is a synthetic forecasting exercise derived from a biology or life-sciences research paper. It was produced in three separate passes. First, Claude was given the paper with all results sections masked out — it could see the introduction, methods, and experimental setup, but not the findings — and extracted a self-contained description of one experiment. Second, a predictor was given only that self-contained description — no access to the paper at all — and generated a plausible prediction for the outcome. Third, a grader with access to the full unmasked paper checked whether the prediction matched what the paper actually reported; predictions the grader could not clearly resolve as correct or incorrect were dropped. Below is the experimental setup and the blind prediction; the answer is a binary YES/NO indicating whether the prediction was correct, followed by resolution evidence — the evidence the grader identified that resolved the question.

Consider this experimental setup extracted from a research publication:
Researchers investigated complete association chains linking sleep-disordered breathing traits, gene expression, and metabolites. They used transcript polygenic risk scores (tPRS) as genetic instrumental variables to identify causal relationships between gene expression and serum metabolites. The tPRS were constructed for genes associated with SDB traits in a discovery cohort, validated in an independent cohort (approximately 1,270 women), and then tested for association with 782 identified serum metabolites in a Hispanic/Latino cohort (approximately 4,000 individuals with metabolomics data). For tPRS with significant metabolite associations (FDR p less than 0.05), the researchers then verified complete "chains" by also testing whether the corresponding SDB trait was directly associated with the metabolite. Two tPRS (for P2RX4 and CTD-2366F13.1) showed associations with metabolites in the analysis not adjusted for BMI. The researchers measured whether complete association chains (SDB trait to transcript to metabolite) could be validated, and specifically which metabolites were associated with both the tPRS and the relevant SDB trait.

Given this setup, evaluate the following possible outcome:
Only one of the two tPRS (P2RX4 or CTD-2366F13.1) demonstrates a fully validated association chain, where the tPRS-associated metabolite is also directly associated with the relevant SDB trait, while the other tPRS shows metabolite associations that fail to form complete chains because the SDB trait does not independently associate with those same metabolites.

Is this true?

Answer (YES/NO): NO